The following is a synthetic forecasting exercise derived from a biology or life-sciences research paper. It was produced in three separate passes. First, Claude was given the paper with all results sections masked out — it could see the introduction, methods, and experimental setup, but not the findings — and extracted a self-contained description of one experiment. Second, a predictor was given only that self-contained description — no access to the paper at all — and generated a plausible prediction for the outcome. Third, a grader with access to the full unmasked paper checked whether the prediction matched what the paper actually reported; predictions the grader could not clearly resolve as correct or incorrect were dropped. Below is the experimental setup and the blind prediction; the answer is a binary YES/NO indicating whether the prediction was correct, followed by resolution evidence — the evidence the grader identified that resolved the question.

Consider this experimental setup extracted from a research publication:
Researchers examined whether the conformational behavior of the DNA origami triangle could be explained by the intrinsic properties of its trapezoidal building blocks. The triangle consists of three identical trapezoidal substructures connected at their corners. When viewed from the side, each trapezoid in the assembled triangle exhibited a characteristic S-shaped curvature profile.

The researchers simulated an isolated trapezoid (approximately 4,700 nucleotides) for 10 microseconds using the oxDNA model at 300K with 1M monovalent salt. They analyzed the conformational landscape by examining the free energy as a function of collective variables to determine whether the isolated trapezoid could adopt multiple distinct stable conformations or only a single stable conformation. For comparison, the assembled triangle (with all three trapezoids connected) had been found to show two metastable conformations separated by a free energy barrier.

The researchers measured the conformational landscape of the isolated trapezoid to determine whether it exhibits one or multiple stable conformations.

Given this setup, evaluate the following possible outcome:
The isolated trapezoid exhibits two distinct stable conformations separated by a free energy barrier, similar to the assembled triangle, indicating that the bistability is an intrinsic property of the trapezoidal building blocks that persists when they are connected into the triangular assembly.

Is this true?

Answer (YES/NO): YES